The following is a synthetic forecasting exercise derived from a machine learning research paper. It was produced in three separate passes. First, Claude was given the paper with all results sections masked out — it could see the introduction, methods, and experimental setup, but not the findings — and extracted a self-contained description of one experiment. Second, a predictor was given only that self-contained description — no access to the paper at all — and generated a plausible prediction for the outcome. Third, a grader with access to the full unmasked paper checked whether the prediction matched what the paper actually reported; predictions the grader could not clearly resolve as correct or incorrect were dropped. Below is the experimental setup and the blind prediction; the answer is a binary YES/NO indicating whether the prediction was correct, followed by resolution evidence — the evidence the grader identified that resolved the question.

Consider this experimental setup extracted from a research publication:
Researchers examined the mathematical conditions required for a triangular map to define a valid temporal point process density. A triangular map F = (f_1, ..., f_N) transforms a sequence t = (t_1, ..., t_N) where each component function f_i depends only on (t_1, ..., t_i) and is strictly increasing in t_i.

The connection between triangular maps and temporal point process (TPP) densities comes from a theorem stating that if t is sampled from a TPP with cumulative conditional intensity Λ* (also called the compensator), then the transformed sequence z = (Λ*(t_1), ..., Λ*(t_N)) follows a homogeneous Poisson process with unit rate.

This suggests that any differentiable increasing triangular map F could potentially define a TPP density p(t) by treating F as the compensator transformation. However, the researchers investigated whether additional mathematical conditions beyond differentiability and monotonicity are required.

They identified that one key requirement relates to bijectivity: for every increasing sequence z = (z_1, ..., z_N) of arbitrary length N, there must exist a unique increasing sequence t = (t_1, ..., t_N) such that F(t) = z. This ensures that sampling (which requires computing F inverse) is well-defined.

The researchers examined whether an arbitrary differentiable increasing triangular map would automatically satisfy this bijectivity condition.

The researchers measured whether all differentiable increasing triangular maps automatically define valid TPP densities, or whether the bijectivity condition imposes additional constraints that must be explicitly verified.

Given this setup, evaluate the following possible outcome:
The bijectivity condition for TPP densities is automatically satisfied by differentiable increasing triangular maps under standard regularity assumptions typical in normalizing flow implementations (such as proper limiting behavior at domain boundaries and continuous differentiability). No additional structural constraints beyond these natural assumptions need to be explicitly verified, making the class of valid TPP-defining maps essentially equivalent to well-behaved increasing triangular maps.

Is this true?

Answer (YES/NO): NO